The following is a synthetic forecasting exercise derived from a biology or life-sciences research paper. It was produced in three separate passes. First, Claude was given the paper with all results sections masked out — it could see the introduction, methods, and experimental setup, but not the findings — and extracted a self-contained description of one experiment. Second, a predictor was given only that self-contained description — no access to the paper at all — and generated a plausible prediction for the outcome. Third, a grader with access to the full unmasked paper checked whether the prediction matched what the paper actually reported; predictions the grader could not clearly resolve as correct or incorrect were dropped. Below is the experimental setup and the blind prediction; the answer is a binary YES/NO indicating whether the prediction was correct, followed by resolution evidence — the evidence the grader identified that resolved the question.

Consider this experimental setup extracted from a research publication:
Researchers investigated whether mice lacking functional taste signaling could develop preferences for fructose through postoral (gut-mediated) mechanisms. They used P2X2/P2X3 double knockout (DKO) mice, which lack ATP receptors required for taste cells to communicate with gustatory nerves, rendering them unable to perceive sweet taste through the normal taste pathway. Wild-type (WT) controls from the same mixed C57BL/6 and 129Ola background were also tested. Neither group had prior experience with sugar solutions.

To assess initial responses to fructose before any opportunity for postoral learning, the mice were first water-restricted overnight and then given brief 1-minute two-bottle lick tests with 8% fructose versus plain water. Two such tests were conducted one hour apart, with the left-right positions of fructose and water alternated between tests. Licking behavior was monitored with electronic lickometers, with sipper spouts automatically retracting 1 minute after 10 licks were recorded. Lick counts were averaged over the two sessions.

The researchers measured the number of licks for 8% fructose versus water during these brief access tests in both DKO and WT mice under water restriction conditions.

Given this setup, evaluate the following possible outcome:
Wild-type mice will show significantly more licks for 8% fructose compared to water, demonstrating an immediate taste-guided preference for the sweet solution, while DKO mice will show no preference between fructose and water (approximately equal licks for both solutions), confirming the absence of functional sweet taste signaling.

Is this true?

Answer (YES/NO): NO